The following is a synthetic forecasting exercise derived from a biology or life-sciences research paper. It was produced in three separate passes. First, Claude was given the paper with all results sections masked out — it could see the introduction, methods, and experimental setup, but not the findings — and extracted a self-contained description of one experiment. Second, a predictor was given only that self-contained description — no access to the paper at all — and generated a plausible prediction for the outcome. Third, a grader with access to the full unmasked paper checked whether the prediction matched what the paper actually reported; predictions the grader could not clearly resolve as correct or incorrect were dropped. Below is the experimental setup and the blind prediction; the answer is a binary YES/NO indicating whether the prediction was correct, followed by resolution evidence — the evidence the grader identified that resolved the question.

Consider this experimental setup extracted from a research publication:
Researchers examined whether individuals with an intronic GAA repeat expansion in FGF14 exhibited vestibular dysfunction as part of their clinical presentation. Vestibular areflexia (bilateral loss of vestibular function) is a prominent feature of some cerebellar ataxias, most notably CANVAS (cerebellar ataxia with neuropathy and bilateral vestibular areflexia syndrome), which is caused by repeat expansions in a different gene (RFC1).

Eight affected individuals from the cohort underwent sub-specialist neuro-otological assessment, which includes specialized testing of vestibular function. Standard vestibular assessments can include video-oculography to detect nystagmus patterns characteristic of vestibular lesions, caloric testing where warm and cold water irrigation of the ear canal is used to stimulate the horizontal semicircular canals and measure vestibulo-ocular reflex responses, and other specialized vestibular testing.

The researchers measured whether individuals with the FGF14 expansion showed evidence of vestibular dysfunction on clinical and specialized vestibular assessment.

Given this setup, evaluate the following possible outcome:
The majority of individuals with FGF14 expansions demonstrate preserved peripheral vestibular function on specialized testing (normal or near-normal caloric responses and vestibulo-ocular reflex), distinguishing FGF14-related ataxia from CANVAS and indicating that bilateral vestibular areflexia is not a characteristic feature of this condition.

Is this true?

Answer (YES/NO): NO